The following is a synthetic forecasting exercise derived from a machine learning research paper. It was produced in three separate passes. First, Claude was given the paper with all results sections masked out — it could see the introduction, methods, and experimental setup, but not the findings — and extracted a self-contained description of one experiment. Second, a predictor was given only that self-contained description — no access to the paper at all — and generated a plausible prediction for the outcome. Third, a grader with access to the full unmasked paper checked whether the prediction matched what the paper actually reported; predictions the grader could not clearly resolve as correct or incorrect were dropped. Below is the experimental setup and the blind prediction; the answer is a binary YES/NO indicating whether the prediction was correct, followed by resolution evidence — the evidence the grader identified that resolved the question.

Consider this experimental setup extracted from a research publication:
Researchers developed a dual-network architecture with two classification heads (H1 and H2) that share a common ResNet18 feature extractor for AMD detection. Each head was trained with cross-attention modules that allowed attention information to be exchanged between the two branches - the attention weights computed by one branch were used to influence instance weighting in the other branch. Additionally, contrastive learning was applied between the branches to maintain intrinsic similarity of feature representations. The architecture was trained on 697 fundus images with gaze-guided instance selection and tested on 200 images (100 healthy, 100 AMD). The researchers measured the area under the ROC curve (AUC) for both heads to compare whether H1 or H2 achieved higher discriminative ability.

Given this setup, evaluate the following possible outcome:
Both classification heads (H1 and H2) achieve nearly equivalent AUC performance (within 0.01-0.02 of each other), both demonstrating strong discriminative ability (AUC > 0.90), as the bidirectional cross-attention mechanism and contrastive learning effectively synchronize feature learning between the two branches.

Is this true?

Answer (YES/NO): YES